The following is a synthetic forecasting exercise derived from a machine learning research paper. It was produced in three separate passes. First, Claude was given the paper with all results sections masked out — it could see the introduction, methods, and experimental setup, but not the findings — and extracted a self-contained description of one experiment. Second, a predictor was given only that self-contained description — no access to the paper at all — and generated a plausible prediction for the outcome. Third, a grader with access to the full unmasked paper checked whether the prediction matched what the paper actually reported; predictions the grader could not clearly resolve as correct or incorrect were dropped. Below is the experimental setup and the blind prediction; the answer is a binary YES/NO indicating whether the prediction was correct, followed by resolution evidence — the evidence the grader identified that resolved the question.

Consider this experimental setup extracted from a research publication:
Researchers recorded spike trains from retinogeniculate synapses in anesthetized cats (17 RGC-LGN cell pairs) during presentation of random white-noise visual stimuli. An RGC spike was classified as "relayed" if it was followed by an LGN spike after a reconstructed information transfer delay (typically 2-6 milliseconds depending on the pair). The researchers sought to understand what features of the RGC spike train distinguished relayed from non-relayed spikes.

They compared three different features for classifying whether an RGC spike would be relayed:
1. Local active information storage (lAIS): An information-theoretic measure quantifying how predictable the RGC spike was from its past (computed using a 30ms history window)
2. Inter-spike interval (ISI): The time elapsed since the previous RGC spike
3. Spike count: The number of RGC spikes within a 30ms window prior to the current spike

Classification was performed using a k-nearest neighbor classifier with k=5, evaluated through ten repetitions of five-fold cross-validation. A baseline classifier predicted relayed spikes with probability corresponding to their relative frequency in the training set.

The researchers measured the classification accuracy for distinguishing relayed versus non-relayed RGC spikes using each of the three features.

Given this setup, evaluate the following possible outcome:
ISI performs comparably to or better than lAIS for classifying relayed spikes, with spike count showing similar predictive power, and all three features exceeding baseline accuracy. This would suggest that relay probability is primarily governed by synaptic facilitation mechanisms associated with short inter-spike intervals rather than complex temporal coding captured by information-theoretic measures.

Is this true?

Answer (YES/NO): YES